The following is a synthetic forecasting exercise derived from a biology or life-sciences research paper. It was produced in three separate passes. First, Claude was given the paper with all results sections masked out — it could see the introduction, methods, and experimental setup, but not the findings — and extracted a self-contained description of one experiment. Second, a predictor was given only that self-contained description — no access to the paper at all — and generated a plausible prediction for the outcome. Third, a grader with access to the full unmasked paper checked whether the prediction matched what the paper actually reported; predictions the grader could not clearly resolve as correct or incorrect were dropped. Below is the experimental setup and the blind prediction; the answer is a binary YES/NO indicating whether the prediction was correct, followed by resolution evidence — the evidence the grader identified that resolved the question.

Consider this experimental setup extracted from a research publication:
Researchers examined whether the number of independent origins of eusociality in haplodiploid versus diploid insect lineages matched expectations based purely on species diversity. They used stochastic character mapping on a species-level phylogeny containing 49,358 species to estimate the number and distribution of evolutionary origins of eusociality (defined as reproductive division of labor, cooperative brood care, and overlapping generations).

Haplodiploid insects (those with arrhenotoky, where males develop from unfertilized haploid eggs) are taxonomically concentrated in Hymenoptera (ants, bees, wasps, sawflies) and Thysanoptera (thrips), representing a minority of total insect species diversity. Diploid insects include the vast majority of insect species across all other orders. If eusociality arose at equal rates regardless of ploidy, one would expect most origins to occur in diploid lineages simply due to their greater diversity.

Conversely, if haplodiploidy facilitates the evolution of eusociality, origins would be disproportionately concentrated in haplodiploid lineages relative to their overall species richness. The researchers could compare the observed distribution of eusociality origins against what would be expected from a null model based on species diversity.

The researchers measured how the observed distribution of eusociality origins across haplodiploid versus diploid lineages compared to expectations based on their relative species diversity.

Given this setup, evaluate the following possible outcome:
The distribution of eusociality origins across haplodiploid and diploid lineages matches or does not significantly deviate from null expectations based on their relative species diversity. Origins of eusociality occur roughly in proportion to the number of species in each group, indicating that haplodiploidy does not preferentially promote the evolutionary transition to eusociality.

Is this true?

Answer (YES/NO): NO